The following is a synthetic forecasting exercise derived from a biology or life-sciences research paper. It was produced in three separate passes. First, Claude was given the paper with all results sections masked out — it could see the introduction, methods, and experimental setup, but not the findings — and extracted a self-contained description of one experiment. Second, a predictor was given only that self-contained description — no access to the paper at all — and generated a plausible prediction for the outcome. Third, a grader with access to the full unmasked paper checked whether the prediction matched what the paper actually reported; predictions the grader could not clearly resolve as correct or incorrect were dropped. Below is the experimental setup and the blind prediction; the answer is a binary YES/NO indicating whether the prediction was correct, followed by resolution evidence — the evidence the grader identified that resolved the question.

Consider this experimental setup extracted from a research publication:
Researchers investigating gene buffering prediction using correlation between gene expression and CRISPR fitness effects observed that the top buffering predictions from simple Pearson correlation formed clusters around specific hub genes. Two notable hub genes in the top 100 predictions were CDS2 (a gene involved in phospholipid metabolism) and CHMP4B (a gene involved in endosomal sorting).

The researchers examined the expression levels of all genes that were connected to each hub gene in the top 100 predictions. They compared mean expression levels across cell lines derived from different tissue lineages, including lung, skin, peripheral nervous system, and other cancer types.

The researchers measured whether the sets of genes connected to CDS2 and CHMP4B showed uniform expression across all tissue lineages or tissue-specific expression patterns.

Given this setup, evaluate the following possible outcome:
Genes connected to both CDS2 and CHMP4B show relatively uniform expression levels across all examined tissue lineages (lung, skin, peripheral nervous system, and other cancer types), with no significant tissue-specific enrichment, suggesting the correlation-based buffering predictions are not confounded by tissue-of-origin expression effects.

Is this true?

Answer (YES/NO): NO